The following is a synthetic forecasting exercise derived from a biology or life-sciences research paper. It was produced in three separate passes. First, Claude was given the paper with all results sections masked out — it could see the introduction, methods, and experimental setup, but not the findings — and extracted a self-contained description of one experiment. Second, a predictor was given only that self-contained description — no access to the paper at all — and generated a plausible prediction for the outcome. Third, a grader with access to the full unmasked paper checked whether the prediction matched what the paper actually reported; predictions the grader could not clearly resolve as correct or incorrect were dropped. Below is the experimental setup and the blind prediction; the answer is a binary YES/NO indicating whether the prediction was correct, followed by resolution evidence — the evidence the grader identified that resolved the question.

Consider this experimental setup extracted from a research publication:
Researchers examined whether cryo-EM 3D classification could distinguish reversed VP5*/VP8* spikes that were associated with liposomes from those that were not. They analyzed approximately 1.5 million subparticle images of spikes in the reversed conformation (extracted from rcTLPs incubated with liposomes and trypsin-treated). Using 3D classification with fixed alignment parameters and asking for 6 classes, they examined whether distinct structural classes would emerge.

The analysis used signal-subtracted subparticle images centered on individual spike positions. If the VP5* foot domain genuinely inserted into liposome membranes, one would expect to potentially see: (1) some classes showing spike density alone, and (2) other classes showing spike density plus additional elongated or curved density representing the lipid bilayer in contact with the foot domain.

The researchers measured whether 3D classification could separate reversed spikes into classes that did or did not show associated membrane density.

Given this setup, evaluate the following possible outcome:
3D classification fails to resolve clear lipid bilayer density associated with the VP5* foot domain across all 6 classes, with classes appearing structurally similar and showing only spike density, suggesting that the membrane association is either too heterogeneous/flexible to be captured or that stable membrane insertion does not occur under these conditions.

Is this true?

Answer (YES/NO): NO